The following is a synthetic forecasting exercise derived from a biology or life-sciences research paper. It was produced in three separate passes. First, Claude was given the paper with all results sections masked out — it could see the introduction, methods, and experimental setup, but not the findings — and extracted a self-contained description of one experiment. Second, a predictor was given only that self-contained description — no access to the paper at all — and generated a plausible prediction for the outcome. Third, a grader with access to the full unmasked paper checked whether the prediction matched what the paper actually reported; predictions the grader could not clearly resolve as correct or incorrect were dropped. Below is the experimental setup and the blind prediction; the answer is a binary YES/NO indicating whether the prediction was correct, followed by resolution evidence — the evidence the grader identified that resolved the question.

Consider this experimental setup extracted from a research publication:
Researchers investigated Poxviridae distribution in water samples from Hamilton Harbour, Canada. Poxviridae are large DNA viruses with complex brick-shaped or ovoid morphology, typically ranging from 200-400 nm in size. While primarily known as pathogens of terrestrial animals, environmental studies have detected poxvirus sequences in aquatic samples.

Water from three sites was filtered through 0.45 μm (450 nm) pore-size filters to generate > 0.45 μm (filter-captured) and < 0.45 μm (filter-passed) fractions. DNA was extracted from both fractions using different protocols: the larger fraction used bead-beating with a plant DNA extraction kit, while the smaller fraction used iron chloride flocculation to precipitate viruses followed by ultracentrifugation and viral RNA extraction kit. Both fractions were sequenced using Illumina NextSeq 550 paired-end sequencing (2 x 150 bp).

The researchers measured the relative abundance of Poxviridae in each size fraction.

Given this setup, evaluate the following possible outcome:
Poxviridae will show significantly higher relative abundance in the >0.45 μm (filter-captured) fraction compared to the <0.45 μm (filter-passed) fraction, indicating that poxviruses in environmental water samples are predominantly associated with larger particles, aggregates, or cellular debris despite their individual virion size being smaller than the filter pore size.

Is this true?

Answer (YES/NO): YES